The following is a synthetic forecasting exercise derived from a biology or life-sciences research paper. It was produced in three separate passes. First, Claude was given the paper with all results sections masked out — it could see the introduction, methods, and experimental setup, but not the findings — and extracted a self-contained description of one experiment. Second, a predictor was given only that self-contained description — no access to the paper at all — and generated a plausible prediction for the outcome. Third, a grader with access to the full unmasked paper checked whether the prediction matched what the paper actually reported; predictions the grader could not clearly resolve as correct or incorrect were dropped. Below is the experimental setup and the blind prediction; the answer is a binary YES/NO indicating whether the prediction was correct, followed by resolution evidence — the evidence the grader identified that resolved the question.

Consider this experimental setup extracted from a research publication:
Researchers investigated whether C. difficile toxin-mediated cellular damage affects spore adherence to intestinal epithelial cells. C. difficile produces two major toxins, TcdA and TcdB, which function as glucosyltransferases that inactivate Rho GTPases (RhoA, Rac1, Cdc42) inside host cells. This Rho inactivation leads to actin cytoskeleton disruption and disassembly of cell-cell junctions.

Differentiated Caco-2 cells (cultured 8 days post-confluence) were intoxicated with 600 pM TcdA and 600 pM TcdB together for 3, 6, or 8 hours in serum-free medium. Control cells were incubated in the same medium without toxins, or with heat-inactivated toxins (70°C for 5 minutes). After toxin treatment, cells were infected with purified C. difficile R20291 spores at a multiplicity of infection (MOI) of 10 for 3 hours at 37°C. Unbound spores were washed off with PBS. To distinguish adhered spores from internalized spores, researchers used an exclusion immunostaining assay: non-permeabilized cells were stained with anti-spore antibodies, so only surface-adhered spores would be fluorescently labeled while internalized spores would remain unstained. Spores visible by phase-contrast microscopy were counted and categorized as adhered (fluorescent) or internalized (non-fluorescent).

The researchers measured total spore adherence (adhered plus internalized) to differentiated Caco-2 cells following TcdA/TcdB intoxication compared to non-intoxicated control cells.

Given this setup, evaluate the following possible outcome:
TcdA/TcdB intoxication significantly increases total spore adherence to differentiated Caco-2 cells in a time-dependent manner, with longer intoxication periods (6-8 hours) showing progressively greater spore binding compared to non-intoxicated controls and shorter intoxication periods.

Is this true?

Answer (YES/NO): NO